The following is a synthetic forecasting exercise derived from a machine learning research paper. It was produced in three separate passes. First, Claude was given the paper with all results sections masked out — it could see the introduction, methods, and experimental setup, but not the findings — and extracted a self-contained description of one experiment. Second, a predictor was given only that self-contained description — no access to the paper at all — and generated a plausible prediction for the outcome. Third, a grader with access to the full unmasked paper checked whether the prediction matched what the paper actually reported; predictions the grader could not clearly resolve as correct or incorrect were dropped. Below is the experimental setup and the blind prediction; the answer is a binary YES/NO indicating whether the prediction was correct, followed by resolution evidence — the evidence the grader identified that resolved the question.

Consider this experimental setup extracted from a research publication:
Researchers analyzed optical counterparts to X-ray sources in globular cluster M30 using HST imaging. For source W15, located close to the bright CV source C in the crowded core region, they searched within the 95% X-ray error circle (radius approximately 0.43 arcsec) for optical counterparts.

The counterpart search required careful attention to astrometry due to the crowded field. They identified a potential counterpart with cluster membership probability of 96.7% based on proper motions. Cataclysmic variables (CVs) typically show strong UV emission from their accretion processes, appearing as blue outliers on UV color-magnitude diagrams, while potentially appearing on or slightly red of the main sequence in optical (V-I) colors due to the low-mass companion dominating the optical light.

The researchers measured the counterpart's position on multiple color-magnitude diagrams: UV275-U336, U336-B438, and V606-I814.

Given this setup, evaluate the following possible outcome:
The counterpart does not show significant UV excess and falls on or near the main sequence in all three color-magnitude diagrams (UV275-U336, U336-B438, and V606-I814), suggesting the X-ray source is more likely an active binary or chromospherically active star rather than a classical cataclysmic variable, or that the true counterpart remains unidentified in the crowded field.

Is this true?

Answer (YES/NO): NO